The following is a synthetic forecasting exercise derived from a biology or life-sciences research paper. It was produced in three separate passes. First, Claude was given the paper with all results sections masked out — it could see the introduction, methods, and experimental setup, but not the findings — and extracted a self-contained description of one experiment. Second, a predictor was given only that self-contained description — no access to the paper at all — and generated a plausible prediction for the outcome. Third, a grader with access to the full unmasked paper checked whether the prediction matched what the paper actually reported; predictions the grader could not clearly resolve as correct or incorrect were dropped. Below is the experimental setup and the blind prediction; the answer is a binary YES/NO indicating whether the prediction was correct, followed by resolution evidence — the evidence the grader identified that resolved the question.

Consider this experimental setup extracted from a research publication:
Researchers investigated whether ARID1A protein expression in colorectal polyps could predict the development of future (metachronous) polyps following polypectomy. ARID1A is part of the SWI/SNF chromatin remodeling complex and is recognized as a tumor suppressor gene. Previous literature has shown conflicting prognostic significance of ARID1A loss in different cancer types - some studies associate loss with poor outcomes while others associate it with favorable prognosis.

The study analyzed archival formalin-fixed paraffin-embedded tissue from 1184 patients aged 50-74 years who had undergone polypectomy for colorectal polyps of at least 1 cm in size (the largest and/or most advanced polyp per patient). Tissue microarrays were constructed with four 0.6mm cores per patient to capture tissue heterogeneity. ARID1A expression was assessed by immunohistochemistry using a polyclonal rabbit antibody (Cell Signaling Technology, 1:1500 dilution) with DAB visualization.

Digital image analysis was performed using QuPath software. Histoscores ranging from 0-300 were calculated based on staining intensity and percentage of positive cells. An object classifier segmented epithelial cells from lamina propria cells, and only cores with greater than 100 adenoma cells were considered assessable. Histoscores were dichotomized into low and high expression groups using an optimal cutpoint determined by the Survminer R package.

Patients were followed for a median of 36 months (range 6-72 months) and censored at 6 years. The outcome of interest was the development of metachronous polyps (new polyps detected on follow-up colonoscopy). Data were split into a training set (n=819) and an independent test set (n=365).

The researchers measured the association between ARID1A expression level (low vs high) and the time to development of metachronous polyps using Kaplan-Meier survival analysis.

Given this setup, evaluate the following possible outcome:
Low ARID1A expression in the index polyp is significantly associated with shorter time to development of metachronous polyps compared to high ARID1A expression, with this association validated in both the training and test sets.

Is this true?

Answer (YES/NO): NO